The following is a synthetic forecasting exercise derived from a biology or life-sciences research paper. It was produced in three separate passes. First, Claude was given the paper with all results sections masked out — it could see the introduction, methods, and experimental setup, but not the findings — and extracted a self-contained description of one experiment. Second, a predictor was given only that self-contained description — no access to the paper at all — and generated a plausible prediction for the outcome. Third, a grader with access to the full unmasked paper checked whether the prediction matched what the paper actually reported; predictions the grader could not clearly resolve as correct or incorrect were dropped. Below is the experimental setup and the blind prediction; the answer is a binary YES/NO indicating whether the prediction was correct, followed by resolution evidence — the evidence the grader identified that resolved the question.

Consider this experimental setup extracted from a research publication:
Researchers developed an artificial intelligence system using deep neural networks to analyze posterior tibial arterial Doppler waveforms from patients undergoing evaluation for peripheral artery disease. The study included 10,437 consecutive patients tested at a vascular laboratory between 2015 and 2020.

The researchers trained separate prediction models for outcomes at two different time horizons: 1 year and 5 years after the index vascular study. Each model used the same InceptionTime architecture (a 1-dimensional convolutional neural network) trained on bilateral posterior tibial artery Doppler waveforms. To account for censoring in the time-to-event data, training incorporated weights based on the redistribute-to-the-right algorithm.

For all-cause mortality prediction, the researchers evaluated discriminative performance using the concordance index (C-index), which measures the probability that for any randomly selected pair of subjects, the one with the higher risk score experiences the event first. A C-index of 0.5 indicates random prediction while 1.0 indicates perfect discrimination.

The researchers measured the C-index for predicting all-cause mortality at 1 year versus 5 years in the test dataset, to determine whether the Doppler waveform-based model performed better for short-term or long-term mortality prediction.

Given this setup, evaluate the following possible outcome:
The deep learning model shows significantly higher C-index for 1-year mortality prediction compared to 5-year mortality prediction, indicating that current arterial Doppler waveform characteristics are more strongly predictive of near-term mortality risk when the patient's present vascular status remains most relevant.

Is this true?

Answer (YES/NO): NO